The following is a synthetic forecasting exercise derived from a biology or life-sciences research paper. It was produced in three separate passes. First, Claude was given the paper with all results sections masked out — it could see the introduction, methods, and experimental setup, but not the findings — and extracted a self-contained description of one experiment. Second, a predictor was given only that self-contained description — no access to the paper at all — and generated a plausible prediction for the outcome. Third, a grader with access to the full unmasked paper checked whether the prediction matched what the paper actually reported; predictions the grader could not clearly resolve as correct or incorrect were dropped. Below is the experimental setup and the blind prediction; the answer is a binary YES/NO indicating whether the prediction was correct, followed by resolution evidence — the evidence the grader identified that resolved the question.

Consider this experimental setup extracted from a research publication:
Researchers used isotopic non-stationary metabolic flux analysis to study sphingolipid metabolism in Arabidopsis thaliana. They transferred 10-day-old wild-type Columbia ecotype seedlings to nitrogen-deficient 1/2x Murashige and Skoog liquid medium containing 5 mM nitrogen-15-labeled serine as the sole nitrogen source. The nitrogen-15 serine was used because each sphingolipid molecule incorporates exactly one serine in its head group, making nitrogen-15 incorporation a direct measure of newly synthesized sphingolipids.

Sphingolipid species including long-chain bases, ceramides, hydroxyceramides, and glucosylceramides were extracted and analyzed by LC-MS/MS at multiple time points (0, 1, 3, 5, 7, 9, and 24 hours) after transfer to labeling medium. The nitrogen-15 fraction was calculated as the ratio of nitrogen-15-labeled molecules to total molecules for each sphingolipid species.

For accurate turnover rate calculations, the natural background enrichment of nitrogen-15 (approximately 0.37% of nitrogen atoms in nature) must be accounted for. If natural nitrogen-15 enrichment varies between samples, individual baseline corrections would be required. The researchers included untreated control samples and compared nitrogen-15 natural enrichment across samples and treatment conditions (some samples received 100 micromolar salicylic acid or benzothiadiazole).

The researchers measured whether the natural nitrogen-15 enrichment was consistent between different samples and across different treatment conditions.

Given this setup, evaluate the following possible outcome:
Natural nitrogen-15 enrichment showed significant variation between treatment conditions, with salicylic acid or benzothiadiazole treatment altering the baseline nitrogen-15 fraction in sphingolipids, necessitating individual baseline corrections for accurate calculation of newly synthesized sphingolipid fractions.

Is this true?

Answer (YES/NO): NO